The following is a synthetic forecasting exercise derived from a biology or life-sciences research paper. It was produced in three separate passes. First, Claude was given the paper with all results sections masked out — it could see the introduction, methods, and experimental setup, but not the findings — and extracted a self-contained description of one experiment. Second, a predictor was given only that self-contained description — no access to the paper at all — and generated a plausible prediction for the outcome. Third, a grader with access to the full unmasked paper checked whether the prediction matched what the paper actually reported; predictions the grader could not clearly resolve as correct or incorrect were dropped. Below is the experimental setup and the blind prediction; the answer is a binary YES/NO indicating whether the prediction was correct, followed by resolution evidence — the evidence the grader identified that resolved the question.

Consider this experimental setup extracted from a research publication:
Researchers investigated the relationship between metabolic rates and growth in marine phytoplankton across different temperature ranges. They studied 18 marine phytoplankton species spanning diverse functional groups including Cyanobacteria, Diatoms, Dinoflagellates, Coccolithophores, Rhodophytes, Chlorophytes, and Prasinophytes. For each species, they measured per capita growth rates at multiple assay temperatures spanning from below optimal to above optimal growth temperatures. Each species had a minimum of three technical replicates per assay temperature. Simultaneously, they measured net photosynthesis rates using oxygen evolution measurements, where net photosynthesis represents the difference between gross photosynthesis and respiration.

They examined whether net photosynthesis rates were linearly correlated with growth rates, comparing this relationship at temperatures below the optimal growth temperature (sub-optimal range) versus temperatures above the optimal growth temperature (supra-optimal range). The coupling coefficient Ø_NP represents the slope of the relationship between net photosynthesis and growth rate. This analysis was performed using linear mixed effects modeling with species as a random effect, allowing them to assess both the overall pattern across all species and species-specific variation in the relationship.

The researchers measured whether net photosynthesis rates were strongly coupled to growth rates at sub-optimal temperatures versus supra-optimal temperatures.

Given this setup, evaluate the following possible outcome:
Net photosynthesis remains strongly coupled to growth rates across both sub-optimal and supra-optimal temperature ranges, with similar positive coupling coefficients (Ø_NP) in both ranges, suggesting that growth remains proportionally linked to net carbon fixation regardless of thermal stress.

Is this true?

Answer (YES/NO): NO